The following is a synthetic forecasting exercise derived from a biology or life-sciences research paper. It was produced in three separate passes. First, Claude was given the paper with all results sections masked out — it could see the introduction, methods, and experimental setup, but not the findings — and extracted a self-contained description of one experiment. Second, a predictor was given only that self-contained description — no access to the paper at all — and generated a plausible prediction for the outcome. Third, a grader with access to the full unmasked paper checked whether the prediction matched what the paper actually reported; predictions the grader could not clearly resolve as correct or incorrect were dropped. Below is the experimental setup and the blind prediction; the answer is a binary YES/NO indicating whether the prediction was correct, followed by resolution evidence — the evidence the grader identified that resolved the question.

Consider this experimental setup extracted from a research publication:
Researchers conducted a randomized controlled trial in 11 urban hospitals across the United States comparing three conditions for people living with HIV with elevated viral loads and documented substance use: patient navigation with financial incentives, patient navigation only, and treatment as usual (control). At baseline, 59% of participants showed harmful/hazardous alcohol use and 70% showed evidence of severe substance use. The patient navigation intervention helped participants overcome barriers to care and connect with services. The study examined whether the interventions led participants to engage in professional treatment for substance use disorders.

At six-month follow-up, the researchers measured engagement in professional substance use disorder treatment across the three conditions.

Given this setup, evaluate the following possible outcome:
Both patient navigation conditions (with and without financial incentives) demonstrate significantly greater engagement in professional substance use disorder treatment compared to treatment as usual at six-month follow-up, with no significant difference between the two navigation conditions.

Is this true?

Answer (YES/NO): NO